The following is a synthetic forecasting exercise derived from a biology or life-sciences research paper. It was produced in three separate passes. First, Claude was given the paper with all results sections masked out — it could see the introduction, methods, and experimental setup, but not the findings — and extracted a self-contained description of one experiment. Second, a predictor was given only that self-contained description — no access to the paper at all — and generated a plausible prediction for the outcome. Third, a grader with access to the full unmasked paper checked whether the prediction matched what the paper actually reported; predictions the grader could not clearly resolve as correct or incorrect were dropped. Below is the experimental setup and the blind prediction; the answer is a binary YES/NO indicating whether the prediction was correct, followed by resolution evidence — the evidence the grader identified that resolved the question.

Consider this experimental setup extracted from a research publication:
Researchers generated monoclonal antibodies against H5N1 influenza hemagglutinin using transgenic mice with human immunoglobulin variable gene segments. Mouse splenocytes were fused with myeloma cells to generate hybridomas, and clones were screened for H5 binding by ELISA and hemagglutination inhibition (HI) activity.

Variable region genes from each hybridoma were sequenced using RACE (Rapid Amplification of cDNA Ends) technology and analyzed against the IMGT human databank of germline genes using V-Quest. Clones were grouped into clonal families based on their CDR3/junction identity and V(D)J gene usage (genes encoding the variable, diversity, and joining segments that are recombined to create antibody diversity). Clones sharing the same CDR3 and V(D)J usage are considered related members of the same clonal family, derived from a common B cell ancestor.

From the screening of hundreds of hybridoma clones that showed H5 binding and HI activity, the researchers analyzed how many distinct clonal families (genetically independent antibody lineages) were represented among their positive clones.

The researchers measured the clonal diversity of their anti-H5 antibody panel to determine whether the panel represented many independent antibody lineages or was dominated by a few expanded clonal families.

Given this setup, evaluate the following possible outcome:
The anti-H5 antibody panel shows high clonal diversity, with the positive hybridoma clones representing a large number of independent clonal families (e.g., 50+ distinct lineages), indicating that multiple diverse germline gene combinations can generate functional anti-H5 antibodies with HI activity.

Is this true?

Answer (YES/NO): NO